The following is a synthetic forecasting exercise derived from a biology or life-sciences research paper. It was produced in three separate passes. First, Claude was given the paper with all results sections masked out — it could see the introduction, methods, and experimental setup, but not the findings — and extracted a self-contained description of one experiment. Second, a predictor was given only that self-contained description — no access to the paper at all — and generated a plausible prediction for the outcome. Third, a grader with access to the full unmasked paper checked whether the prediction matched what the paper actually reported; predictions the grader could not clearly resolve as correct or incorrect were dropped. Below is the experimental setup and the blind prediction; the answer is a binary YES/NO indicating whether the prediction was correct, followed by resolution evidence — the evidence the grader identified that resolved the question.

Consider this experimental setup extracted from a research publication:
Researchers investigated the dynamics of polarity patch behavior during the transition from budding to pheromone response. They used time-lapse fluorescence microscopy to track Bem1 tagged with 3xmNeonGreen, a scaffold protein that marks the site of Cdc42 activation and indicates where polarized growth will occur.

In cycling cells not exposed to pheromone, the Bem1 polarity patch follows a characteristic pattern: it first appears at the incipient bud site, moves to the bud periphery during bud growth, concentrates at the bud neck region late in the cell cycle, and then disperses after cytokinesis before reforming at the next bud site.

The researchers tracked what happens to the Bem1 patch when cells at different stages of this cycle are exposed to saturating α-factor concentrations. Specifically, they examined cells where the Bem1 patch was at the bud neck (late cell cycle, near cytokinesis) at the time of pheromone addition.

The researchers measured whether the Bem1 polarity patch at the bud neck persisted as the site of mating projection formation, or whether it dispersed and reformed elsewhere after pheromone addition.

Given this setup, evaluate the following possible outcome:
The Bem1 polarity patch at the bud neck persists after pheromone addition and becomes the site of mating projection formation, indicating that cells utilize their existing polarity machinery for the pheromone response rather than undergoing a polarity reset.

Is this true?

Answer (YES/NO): NO